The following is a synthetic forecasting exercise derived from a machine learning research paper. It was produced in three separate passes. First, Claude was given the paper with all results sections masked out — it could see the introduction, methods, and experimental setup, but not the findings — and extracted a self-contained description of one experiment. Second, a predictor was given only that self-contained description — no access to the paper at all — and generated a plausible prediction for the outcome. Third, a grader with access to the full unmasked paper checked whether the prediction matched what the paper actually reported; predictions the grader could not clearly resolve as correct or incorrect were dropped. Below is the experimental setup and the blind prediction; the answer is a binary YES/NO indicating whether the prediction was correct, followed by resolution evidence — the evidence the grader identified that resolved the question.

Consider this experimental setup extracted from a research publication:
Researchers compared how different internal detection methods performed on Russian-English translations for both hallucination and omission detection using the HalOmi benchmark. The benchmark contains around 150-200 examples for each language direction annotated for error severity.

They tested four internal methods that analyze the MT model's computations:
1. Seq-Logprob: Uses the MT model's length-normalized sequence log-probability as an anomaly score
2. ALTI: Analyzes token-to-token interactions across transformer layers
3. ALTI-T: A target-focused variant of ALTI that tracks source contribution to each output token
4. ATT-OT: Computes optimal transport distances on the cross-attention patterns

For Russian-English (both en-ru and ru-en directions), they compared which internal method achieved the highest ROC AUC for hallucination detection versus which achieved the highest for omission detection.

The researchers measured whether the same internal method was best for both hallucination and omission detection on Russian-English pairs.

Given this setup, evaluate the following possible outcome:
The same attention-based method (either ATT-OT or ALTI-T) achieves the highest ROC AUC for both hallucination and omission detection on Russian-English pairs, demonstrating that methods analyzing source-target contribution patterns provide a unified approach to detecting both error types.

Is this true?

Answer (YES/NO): NO